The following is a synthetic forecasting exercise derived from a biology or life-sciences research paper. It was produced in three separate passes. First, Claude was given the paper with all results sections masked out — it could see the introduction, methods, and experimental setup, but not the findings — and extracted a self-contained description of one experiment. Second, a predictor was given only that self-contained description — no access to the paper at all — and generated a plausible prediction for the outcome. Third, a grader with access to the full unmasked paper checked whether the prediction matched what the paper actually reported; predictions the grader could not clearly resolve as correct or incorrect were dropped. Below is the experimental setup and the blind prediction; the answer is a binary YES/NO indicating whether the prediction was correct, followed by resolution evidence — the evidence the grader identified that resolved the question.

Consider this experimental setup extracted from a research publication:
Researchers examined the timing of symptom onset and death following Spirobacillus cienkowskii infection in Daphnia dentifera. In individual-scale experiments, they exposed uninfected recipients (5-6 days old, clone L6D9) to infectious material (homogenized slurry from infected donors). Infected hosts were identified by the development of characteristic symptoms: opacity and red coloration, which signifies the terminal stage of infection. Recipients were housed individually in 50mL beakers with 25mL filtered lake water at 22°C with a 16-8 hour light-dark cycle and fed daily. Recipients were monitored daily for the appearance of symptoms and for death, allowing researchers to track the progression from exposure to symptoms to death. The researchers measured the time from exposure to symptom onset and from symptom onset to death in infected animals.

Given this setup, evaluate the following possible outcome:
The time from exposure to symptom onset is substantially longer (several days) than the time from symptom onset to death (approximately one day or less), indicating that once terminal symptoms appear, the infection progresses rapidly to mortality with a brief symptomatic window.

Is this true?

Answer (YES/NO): YES